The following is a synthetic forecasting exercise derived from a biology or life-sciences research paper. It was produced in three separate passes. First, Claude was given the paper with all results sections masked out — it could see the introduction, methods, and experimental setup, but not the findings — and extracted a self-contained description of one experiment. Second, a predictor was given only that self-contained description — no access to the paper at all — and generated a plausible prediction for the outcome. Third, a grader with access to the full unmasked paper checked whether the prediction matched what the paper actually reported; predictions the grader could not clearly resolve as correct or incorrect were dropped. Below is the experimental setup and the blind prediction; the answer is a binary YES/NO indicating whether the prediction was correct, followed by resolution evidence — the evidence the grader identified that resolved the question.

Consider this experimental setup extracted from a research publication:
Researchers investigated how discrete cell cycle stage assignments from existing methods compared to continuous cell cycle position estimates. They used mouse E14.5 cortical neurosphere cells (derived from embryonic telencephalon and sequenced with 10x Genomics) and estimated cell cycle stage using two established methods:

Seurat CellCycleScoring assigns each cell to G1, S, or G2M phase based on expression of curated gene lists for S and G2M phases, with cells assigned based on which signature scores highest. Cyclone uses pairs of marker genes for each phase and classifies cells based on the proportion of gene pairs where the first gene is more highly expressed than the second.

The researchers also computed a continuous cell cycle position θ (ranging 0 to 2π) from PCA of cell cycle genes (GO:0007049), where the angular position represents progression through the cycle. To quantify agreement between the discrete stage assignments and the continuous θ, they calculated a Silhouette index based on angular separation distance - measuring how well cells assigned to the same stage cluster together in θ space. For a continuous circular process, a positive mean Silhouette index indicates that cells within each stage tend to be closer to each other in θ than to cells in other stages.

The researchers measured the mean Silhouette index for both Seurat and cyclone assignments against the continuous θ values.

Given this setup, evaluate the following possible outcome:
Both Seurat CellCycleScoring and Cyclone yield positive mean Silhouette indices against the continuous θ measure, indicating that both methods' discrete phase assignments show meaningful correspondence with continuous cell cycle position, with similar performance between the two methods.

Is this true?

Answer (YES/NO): NO